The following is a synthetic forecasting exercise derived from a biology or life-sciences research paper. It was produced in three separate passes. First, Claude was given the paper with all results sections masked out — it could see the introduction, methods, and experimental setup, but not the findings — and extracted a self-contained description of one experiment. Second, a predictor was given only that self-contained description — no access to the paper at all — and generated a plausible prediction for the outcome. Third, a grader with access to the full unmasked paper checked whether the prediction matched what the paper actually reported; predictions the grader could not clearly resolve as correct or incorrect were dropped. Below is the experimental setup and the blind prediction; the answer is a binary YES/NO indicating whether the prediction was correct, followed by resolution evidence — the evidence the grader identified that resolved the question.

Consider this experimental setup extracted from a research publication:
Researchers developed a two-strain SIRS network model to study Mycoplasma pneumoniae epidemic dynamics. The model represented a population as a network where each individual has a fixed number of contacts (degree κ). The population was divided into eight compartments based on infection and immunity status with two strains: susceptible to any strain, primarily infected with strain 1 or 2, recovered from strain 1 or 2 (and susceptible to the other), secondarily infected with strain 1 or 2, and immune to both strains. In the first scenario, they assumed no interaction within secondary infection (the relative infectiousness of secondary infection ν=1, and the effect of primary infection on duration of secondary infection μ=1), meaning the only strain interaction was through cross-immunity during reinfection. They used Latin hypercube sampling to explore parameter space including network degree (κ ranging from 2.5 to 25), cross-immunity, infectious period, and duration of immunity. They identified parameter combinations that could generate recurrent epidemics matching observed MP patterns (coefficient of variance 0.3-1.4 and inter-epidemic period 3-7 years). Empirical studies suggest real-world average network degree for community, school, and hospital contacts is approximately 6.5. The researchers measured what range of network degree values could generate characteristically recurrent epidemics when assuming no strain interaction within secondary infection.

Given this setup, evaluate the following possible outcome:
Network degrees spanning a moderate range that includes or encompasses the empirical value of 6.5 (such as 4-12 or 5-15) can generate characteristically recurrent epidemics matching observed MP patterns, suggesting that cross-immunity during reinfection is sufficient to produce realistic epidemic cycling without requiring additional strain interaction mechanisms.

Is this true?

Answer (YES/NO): NO